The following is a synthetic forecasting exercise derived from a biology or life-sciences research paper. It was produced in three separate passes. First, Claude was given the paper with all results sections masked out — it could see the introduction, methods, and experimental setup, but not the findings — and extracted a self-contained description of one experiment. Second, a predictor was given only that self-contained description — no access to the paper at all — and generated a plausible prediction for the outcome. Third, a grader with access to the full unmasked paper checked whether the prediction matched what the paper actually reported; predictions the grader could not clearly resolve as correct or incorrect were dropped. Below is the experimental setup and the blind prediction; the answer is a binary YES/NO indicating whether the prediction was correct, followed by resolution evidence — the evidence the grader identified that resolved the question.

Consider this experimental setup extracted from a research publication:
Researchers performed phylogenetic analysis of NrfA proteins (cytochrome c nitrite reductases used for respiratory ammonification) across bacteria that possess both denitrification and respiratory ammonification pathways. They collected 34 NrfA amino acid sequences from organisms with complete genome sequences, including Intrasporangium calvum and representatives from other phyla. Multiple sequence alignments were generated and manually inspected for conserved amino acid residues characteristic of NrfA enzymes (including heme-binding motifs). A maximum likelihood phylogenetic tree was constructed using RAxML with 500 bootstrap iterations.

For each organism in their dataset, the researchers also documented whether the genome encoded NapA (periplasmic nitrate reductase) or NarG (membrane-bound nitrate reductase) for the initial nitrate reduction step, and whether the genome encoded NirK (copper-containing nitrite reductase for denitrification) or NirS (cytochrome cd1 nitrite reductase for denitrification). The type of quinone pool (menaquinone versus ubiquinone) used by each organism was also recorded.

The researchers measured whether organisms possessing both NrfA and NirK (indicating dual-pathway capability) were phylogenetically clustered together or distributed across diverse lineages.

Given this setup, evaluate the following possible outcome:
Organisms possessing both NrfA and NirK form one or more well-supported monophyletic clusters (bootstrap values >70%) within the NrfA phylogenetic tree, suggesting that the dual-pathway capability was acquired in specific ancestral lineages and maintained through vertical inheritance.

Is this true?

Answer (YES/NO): NO